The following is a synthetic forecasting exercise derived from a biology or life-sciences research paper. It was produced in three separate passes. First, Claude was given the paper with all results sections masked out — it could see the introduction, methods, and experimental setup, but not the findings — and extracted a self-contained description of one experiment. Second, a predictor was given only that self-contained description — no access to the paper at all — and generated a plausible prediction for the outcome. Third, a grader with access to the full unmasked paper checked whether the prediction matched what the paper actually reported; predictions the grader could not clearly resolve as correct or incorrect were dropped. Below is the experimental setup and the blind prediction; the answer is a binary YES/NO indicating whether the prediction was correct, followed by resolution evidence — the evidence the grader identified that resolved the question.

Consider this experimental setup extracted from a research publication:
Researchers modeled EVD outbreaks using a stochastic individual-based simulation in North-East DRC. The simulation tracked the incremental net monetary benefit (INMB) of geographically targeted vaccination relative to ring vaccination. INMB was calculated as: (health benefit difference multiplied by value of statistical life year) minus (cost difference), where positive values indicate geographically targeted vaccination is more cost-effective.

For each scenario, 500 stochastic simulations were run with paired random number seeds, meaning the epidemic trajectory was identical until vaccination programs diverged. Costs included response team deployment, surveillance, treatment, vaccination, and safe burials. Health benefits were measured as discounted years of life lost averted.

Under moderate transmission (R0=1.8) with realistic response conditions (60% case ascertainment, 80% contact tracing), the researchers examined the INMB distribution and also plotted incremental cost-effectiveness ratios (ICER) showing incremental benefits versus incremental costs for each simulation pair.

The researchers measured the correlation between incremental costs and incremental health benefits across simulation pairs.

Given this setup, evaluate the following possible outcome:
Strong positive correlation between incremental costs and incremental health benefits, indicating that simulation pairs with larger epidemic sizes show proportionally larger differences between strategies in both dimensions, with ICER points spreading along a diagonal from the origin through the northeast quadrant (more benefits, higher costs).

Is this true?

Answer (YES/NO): NO